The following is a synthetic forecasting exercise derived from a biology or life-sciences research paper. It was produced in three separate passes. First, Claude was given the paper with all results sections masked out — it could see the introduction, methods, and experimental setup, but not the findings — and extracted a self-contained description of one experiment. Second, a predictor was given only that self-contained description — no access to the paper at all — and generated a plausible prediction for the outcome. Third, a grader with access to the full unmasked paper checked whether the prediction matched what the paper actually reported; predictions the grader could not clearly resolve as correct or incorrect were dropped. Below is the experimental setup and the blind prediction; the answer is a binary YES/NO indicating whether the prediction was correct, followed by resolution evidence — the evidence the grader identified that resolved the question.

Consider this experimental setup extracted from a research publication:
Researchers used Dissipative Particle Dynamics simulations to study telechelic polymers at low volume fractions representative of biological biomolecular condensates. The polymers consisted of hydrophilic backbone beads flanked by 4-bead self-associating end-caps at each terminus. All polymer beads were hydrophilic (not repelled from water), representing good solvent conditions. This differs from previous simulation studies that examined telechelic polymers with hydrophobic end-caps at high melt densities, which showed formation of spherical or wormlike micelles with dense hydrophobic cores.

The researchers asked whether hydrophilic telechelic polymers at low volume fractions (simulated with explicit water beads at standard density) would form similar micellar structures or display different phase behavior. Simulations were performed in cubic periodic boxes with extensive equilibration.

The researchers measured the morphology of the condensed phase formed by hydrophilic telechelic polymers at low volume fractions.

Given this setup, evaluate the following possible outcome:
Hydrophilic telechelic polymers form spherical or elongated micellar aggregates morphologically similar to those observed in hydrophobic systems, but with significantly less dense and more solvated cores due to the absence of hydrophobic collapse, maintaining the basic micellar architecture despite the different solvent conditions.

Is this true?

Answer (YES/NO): NO